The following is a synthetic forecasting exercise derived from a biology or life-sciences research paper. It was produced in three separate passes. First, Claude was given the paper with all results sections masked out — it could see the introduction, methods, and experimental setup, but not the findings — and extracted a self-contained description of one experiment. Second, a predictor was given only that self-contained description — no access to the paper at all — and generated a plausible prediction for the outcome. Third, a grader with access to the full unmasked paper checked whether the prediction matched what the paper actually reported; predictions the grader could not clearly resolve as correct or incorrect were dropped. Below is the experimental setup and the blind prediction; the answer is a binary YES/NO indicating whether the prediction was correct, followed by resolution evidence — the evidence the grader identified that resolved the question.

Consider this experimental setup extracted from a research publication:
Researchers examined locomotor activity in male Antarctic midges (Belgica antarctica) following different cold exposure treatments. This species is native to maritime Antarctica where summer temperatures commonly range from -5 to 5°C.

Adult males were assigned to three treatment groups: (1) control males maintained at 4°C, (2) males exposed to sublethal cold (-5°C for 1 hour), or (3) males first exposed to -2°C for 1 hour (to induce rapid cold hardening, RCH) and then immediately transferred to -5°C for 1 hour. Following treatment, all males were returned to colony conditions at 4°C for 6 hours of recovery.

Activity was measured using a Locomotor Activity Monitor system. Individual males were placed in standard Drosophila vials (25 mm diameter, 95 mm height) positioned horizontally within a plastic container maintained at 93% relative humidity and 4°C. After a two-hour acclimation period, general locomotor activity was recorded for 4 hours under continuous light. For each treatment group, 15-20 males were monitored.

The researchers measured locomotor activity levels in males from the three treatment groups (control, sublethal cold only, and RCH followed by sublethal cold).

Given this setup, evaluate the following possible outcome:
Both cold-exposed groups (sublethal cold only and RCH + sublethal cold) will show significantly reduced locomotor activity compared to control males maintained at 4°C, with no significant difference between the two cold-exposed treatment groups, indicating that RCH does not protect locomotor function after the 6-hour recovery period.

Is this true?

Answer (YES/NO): NO